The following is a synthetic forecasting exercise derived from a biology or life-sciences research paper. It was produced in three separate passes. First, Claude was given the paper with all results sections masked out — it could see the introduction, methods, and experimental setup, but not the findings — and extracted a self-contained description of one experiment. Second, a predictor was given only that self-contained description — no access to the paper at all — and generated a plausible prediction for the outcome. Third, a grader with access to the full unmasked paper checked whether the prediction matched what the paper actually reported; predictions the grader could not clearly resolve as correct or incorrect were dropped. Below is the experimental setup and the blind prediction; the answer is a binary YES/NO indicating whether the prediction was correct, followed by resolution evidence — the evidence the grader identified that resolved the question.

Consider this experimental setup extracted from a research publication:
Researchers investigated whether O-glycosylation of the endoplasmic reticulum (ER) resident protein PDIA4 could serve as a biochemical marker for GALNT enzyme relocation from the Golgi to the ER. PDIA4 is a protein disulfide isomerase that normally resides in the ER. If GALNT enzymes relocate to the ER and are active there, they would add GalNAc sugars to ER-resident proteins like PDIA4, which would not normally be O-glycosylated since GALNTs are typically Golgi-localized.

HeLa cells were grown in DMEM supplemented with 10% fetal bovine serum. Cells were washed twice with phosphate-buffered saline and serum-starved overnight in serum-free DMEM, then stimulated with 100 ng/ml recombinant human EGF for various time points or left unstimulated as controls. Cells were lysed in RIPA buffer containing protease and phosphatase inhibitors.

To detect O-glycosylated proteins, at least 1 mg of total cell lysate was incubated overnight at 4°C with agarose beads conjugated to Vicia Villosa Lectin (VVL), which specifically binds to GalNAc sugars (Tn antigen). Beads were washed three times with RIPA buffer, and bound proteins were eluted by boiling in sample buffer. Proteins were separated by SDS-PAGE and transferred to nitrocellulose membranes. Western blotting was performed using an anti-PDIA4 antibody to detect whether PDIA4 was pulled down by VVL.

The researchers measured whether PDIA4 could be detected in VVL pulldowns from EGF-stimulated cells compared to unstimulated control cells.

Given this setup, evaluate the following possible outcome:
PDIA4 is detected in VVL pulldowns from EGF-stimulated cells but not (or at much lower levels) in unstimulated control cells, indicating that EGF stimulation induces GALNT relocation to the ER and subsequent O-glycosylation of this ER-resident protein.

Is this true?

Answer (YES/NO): YES